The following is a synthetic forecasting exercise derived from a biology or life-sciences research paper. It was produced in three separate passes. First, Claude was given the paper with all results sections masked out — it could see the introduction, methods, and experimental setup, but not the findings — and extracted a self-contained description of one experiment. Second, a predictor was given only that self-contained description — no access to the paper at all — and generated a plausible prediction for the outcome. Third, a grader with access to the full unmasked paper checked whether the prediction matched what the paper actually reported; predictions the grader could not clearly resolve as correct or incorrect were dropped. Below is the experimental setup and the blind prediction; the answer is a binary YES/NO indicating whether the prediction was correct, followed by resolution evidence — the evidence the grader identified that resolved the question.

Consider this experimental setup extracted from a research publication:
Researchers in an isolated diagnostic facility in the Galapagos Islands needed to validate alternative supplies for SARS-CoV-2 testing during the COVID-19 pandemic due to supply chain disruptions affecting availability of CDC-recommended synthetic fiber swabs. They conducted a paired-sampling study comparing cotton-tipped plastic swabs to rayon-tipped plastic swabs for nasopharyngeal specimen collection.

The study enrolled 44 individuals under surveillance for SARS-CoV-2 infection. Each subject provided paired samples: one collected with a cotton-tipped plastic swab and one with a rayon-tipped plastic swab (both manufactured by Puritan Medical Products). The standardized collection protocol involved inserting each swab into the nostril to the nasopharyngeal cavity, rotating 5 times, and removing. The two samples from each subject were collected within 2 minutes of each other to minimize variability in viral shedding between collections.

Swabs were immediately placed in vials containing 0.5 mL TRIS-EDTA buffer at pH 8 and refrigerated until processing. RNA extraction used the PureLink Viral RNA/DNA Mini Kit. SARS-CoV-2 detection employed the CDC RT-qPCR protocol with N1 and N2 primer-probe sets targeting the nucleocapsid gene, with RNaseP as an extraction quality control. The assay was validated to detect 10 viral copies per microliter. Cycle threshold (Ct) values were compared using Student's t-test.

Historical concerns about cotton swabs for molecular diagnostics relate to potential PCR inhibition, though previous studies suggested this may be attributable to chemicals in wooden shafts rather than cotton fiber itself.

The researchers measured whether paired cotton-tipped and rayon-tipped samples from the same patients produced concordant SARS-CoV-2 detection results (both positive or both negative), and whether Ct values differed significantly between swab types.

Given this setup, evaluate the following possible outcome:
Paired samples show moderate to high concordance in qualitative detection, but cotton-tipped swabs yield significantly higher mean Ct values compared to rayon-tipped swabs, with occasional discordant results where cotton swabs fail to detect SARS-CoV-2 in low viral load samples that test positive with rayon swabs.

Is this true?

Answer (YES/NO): NO